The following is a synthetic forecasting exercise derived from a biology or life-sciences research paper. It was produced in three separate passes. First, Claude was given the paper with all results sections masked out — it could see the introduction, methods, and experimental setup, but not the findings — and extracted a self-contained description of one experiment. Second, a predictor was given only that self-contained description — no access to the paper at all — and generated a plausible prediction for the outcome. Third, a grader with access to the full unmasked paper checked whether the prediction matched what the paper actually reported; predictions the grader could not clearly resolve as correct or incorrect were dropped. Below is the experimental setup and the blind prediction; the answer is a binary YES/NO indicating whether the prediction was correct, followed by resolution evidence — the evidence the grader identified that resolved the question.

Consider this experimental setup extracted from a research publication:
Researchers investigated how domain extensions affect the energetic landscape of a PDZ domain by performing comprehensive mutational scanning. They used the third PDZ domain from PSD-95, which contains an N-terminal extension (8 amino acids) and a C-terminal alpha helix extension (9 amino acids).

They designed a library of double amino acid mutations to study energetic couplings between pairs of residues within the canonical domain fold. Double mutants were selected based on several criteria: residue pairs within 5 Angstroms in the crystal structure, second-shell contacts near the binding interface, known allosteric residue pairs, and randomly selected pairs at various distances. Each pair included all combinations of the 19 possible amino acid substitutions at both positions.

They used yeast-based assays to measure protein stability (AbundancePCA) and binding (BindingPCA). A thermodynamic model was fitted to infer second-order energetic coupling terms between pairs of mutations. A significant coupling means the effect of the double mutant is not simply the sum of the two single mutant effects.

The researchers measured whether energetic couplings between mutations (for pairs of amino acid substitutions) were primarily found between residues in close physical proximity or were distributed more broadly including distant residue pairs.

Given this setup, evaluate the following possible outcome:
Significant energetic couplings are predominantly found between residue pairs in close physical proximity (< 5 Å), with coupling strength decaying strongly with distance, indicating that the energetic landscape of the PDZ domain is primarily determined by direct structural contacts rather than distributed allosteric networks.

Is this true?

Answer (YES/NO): NO